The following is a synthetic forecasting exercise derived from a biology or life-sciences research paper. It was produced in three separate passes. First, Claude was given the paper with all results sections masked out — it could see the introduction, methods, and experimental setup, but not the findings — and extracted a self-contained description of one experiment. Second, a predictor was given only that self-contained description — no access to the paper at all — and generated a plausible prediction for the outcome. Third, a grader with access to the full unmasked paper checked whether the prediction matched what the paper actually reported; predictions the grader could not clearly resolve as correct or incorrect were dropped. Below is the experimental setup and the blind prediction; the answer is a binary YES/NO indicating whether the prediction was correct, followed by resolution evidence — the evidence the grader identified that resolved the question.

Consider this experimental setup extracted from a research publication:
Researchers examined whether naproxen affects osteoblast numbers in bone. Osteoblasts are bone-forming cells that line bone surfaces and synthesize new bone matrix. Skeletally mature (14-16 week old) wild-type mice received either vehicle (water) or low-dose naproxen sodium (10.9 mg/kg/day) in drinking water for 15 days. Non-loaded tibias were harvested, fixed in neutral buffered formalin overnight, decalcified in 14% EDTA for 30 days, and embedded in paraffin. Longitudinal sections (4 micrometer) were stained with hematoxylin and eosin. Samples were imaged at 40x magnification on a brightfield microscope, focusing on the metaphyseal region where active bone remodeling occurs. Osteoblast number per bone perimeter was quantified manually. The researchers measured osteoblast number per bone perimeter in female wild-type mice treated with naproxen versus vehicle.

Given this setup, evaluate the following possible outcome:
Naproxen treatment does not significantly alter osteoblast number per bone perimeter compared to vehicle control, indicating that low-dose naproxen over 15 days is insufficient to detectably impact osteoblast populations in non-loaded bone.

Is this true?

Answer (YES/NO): NO